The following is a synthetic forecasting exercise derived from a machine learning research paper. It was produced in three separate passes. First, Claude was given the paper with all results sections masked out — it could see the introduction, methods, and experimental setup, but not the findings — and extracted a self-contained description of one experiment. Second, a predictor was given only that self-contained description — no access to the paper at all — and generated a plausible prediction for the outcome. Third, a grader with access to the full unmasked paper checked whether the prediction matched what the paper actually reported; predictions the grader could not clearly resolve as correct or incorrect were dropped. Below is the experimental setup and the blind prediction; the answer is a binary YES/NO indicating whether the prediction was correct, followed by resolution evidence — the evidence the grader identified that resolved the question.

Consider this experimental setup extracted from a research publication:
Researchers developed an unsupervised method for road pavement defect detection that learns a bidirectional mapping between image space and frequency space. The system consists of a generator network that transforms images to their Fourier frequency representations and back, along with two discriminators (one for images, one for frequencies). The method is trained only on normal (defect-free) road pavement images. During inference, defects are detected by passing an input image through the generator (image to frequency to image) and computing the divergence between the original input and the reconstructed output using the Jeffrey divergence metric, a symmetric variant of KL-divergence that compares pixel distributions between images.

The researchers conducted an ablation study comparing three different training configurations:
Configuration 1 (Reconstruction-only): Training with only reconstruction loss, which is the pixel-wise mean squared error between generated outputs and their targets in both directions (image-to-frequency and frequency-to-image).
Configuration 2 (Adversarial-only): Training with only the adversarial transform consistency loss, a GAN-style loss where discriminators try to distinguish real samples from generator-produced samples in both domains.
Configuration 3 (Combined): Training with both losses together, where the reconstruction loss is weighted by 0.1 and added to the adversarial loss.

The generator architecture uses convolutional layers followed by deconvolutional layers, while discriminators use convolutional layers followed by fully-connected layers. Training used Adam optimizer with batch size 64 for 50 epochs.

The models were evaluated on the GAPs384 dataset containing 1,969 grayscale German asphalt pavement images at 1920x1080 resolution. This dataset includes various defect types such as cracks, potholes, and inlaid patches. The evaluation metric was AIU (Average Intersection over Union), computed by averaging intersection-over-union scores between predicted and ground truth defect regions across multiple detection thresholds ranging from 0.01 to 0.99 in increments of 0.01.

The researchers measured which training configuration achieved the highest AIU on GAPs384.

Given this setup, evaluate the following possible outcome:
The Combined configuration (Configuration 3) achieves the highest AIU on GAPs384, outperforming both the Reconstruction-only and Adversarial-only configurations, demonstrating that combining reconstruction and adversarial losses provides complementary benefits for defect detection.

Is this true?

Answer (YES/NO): YES